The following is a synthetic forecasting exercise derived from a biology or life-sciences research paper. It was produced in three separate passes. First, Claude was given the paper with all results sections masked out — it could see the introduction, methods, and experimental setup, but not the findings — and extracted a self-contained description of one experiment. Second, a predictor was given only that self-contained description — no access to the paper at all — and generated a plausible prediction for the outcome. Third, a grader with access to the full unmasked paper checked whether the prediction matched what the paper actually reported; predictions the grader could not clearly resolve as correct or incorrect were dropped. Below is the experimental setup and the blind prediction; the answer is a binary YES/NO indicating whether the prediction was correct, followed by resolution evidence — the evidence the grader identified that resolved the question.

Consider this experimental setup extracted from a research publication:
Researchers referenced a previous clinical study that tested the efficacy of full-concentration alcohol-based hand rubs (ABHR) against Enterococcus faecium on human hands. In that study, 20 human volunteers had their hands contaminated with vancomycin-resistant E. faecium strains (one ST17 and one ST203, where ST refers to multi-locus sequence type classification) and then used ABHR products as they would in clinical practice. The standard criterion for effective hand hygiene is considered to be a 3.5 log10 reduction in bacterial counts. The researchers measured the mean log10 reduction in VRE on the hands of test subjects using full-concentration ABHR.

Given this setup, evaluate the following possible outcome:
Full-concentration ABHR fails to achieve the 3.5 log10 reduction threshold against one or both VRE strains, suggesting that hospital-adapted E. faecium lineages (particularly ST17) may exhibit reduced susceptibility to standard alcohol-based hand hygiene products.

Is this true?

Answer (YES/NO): NO